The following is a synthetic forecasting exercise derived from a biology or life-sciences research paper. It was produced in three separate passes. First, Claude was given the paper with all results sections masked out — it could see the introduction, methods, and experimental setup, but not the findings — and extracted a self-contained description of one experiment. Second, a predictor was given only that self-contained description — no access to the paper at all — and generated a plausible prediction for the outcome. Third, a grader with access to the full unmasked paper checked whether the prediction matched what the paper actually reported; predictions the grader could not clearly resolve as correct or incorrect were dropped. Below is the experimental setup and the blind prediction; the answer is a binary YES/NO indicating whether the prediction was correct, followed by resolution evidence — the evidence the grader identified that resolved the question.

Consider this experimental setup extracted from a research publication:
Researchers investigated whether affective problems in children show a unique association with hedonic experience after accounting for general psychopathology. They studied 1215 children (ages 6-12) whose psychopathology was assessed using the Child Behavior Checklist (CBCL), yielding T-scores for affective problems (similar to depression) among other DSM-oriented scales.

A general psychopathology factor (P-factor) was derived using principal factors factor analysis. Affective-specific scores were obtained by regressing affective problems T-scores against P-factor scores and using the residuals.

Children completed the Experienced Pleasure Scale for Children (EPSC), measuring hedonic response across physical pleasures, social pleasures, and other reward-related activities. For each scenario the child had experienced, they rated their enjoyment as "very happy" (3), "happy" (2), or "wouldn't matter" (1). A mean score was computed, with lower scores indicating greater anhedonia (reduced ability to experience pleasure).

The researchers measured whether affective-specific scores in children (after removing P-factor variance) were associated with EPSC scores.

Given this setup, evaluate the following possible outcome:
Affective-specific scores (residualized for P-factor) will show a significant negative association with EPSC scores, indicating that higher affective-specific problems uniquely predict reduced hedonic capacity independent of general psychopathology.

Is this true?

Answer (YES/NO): NO